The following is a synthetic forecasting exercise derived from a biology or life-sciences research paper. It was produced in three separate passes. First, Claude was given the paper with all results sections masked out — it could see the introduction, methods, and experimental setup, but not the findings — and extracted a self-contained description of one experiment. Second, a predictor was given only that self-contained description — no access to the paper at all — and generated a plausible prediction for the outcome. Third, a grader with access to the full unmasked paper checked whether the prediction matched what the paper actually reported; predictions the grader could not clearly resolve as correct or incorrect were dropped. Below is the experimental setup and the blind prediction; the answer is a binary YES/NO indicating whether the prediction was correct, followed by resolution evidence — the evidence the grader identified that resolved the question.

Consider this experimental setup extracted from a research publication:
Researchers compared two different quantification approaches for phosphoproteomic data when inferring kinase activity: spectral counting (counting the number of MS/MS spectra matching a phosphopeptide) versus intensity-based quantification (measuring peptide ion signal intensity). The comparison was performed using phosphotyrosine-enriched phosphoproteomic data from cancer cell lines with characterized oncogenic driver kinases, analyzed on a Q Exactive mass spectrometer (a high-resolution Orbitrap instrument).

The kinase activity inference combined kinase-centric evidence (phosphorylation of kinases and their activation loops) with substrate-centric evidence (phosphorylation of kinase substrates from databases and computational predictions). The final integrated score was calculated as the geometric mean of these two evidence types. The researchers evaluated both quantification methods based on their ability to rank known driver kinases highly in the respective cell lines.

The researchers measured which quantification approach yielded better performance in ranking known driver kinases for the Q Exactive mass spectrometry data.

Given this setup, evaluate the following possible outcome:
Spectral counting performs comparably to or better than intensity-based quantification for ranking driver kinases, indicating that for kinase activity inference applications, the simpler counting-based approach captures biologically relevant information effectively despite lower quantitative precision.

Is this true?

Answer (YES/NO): YES